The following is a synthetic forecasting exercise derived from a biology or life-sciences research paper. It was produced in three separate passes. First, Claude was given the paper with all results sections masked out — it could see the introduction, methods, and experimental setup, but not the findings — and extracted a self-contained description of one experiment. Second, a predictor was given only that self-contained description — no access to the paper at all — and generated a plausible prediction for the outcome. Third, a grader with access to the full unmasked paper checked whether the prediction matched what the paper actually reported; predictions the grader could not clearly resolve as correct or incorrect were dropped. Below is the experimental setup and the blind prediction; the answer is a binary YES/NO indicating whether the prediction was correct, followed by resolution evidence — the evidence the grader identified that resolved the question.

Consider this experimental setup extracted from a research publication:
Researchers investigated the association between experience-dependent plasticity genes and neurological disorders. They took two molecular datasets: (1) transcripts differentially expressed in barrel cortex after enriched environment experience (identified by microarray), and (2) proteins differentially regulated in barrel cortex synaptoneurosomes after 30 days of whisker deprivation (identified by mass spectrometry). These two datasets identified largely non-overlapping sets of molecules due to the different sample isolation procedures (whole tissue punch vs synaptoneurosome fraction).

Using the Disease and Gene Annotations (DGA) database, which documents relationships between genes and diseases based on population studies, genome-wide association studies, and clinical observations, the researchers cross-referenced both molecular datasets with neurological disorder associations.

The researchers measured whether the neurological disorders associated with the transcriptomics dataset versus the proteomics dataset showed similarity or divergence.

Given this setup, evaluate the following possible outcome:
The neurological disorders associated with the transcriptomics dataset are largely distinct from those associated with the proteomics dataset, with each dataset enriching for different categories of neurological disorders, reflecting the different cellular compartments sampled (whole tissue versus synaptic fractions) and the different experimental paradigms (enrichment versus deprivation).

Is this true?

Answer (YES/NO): NO